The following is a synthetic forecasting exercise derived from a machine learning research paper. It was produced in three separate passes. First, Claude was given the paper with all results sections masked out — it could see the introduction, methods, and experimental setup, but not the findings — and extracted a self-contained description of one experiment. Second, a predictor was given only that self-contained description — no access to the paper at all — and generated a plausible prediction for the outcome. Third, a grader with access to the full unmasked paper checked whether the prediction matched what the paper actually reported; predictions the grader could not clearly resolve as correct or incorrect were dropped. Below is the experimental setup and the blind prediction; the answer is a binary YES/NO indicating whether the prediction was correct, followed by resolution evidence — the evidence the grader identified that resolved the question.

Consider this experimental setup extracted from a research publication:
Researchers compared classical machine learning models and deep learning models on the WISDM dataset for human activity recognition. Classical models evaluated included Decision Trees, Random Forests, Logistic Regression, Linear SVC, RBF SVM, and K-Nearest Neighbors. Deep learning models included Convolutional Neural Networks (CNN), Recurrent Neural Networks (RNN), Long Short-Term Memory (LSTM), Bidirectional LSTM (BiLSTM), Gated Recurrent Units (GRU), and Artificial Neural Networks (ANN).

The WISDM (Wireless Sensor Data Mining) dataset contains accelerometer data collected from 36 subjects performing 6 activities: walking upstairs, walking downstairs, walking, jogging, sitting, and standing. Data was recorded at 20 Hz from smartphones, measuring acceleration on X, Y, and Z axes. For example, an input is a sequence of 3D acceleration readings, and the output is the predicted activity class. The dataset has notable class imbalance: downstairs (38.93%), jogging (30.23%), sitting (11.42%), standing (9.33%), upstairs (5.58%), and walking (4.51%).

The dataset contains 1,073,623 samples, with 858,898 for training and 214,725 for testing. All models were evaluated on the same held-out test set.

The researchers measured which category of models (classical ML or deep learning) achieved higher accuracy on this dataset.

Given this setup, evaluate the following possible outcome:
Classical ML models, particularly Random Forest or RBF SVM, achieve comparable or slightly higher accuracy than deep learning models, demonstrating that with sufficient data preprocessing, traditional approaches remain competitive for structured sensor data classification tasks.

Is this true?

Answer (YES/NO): YES